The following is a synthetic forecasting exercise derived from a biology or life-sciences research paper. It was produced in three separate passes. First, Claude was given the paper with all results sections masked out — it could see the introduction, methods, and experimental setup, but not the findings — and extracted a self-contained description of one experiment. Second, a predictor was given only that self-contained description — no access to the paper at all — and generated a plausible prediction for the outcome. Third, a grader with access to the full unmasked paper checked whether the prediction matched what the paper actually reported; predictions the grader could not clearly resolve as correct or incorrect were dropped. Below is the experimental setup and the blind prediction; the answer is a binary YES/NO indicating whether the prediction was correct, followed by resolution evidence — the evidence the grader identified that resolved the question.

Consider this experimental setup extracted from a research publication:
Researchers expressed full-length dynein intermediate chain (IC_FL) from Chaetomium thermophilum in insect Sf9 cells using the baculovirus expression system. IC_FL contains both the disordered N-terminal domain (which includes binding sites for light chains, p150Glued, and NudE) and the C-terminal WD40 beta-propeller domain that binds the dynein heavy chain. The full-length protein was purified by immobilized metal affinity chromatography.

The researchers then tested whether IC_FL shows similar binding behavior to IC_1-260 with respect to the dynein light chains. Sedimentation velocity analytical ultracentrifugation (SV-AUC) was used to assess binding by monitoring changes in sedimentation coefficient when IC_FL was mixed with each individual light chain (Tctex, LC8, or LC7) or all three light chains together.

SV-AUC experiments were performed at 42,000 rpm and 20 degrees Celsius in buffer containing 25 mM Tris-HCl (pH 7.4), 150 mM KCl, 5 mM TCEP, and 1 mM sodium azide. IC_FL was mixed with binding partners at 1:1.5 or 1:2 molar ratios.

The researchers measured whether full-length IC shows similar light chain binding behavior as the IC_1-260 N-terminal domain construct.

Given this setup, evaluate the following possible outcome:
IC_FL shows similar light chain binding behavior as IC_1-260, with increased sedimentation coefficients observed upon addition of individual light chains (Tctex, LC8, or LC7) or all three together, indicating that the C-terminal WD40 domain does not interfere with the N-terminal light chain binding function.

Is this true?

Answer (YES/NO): YES